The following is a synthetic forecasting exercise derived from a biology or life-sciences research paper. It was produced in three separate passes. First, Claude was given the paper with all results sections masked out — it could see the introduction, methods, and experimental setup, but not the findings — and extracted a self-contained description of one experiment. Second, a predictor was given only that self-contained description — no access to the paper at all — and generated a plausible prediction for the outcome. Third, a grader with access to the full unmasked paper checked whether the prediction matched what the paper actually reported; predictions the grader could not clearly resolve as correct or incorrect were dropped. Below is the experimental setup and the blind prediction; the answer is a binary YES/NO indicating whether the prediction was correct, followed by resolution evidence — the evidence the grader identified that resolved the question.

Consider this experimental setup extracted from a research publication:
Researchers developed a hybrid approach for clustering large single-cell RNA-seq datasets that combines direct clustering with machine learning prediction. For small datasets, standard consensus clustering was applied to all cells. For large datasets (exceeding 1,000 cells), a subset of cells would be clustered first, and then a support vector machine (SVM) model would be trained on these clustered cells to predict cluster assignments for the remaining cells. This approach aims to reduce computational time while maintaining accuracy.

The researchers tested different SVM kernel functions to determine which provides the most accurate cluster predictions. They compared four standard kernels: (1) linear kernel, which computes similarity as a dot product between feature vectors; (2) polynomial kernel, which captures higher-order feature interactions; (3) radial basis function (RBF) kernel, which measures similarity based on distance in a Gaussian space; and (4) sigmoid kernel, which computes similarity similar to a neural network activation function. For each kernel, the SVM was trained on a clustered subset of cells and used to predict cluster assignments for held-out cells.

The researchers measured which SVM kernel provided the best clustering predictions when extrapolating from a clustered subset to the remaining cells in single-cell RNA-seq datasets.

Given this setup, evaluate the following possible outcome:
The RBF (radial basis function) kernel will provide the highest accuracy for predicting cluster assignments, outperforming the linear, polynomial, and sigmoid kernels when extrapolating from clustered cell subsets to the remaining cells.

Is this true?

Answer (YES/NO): NO